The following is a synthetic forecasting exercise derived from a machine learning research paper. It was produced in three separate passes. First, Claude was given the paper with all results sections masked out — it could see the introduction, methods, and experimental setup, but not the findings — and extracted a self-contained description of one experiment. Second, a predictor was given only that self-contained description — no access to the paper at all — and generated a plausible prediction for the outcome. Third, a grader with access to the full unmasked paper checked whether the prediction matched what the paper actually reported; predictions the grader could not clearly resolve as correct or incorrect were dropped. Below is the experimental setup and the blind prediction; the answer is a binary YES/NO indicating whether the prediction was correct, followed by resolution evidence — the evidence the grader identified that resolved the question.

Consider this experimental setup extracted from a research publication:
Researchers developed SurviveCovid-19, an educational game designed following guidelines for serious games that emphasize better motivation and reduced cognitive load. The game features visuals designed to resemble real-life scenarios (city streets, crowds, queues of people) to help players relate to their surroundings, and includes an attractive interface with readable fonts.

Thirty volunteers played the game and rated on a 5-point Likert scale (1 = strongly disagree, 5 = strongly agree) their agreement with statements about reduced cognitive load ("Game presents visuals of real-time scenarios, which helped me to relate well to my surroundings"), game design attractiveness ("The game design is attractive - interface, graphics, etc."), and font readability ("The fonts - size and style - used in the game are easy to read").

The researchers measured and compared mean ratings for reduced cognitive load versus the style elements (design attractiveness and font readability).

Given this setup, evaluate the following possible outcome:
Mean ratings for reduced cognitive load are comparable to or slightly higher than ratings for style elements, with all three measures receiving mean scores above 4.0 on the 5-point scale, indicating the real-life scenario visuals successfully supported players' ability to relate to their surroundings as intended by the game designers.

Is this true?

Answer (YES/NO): NO